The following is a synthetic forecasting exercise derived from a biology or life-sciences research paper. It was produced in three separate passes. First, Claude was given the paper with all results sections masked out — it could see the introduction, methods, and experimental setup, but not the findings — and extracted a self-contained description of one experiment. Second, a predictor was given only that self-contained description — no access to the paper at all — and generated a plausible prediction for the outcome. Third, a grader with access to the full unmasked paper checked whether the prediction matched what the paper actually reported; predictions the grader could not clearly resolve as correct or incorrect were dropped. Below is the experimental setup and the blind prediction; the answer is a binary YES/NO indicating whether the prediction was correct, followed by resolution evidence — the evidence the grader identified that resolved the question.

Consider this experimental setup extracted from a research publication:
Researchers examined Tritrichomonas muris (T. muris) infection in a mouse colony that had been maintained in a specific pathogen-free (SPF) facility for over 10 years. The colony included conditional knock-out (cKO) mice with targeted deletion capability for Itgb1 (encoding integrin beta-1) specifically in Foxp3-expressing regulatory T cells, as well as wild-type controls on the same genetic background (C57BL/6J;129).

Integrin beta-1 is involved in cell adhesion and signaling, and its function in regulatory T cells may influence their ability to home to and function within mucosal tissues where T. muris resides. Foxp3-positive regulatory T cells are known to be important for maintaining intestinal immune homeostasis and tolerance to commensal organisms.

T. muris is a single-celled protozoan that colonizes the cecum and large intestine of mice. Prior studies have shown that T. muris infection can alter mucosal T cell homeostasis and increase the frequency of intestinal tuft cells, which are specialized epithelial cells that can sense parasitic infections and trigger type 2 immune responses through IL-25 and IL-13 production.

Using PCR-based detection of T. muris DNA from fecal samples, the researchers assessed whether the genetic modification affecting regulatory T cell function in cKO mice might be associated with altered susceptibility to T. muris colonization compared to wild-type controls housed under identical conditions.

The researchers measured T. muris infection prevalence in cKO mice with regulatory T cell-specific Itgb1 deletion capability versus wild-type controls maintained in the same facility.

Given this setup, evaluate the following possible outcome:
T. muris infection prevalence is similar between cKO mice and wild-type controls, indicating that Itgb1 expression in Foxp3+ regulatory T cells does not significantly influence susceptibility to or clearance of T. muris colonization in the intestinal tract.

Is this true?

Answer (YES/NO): NO